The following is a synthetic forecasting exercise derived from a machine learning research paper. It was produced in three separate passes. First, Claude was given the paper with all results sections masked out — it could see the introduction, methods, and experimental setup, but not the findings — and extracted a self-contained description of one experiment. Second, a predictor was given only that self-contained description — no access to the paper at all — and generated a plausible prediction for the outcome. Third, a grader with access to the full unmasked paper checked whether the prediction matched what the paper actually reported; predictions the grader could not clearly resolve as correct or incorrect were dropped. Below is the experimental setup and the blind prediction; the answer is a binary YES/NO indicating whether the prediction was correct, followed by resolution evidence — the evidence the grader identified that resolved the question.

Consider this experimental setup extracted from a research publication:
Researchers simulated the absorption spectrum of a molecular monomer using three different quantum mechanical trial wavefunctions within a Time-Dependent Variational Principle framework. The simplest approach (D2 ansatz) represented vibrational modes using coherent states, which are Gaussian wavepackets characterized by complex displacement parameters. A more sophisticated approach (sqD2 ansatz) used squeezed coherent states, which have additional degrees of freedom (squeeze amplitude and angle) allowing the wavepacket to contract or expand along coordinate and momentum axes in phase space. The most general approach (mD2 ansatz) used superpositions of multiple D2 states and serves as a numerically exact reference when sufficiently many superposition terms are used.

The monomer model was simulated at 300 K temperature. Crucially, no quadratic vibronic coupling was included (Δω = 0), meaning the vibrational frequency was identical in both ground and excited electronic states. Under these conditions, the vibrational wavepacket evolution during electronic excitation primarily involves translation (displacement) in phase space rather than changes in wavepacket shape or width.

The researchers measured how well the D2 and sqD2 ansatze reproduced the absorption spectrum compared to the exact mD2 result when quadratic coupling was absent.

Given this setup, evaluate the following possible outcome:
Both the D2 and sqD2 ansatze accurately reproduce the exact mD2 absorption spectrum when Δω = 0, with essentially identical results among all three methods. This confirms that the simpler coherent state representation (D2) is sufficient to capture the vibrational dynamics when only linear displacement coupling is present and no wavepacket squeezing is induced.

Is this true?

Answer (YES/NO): YES